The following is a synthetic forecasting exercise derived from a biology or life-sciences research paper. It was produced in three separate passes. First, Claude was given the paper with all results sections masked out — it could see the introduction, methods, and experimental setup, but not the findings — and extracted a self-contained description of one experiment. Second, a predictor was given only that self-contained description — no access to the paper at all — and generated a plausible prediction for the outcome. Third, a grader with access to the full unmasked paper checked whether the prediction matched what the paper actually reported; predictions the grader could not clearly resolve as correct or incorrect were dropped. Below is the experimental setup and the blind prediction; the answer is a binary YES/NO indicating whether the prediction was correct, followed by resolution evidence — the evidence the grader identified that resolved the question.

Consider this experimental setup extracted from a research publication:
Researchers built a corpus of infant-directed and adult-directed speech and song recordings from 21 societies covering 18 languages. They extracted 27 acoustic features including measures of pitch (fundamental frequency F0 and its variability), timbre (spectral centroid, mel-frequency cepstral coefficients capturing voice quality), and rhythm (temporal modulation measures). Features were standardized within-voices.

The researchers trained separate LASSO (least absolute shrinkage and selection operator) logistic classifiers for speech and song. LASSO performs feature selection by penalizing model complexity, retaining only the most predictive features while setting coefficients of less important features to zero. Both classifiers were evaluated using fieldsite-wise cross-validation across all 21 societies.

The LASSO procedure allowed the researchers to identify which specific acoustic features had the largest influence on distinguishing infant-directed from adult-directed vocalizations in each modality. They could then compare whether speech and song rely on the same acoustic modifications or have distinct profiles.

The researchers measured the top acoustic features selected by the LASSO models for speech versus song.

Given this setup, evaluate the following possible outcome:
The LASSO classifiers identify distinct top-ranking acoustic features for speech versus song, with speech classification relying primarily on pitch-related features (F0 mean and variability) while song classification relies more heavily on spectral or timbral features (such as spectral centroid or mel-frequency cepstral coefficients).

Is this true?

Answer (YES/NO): NO